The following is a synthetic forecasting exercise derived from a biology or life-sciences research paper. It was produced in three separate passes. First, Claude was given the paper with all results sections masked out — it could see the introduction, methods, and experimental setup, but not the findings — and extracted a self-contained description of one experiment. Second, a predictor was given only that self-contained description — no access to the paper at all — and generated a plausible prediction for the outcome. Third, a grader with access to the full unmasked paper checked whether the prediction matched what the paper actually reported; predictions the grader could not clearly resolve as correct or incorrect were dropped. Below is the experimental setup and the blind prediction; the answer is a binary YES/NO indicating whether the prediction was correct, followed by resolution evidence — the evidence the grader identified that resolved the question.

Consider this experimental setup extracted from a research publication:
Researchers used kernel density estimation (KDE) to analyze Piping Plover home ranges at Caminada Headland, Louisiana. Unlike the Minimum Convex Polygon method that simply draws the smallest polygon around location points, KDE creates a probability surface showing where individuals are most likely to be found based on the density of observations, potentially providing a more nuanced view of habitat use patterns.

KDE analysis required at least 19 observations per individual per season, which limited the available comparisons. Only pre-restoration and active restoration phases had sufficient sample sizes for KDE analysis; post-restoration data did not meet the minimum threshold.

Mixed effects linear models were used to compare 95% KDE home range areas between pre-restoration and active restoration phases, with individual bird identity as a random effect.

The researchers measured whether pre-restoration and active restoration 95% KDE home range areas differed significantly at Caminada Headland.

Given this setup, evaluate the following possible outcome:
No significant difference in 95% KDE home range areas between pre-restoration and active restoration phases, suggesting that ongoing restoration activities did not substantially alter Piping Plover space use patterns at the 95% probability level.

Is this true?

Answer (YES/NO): YES